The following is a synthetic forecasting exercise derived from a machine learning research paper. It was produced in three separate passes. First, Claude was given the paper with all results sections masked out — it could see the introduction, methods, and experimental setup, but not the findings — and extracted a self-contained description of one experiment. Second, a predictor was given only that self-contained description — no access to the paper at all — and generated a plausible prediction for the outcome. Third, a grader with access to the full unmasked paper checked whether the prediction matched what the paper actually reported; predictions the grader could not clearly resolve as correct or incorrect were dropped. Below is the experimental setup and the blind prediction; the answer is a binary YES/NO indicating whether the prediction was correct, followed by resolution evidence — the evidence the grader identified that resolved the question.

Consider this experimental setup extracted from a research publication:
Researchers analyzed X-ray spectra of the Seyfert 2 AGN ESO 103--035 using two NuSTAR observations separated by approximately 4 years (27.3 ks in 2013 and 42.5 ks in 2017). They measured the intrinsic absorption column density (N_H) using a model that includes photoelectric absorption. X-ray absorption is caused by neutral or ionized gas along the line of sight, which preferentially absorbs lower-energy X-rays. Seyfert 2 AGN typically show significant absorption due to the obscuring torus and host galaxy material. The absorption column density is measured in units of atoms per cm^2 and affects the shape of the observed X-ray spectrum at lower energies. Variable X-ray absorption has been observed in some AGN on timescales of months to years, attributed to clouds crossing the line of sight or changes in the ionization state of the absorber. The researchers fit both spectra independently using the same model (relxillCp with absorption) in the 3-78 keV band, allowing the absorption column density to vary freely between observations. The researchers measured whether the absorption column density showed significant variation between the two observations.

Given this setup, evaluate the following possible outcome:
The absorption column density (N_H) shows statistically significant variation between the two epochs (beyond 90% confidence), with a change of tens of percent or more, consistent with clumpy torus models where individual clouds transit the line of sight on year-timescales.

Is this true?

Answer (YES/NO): NO